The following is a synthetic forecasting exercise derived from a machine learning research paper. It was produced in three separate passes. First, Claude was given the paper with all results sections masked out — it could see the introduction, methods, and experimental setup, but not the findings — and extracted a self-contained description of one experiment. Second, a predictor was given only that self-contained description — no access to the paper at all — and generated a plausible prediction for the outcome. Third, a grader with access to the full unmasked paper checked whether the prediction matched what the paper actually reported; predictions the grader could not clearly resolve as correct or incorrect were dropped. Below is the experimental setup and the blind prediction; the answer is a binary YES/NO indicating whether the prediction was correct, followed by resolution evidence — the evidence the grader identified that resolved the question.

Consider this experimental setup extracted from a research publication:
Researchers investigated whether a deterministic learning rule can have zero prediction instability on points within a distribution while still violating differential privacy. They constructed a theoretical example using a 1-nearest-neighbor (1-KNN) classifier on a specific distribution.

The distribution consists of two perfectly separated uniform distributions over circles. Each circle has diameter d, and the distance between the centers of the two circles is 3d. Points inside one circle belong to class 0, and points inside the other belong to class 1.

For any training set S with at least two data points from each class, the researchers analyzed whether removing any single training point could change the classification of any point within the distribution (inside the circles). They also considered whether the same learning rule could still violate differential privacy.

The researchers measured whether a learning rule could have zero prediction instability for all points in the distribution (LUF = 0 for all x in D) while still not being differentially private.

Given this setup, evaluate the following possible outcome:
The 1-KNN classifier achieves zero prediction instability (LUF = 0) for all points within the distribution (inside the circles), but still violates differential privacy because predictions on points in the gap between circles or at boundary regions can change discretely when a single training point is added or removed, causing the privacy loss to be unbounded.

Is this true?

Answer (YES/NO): YES